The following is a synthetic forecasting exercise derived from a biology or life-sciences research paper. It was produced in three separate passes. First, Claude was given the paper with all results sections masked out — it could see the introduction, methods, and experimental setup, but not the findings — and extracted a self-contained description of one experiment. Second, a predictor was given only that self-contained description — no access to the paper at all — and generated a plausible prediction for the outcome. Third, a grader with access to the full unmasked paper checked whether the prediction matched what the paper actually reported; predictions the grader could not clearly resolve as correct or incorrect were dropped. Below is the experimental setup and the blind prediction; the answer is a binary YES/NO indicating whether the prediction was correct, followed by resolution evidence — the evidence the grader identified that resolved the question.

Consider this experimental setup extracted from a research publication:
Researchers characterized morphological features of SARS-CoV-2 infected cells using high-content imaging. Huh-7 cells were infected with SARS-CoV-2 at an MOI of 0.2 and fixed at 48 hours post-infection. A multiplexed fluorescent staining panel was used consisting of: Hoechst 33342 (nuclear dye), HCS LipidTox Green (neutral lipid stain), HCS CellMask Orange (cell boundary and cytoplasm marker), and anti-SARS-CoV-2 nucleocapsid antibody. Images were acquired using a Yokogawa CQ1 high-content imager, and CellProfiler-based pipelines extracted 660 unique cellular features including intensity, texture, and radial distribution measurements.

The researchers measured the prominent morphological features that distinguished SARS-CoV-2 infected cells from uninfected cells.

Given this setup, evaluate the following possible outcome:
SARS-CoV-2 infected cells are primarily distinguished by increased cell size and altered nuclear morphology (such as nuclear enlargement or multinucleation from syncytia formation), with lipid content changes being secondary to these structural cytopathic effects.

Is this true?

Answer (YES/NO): NO